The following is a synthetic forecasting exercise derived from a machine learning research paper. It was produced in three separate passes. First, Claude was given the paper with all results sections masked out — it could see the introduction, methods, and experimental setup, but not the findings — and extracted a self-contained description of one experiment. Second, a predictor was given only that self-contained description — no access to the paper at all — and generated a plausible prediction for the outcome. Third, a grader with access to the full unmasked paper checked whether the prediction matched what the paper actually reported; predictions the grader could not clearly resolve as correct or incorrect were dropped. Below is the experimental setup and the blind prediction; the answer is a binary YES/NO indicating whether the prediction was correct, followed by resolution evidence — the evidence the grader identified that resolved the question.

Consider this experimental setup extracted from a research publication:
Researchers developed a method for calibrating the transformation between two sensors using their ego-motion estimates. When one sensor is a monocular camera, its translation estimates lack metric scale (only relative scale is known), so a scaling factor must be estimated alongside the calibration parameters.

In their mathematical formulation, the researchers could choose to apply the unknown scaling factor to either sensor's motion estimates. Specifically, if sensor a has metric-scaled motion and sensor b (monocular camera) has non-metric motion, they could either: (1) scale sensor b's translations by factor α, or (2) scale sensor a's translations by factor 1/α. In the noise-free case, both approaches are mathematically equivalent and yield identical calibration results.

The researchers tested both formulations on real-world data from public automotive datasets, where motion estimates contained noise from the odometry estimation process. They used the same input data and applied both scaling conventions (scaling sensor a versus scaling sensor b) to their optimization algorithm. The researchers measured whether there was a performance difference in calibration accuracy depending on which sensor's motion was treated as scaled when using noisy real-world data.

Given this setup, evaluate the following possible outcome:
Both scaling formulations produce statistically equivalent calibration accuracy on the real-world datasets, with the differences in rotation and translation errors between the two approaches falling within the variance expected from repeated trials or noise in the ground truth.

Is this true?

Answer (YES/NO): NO